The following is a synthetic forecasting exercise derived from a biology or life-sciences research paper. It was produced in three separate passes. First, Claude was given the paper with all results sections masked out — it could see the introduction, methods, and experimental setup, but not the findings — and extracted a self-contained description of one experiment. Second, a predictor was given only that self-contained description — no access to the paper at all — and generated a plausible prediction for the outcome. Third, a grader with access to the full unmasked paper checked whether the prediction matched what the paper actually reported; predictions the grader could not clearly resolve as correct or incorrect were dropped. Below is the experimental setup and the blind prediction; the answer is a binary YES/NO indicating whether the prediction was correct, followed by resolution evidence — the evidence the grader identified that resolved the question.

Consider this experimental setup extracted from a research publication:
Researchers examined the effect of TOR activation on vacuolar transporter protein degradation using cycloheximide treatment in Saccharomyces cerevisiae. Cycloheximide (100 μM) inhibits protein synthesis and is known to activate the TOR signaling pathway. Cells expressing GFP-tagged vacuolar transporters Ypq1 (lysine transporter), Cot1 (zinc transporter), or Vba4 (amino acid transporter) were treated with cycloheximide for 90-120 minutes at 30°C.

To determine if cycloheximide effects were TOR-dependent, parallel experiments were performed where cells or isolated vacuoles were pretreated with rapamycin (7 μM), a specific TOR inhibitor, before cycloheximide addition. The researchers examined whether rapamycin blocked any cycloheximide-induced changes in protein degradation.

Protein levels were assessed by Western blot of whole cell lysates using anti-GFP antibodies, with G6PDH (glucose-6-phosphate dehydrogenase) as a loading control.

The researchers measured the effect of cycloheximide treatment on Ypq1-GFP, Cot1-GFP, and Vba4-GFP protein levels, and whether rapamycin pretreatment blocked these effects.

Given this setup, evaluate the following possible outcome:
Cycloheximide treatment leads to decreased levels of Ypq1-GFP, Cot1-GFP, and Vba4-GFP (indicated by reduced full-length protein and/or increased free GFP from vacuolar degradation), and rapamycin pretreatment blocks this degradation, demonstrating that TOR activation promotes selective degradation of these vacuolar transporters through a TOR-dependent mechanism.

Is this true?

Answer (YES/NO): NO